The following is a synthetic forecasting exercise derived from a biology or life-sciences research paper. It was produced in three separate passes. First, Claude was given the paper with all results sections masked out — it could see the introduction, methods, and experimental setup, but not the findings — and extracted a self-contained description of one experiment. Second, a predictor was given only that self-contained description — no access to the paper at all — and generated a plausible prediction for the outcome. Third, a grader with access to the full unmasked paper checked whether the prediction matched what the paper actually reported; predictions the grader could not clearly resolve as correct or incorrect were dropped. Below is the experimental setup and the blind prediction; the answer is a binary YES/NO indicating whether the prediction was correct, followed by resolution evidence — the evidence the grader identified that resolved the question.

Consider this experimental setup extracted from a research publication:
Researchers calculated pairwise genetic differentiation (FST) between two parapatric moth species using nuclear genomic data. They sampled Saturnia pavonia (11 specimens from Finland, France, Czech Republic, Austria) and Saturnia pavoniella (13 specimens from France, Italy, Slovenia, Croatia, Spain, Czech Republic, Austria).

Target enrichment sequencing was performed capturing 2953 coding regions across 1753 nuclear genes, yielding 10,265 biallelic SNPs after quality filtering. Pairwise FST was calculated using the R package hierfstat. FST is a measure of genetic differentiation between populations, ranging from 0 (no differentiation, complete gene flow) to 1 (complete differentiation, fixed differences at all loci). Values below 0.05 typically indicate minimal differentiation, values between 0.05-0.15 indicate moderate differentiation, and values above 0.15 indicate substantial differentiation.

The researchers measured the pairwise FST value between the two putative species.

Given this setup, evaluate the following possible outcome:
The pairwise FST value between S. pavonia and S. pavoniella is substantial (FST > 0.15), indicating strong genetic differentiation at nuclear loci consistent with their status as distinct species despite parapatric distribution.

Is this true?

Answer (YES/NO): YES